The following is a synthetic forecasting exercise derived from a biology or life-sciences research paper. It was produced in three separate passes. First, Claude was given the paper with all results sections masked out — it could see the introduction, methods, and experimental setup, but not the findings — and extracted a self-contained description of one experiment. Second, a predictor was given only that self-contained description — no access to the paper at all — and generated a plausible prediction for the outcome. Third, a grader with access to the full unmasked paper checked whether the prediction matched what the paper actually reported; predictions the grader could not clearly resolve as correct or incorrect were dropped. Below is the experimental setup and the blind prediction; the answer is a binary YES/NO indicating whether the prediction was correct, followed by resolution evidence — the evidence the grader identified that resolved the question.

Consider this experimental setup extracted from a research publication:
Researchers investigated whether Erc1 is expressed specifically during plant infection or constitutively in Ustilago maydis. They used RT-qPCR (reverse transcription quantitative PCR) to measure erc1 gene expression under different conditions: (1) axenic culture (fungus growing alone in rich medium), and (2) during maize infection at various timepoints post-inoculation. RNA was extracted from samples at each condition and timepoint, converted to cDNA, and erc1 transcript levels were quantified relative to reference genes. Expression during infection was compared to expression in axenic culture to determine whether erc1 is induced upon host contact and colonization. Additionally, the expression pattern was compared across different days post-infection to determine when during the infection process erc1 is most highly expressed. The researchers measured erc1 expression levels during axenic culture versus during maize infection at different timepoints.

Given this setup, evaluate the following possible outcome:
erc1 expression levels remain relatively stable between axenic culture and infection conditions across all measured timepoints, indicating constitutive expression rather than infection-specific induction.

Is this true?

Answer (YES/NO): NO